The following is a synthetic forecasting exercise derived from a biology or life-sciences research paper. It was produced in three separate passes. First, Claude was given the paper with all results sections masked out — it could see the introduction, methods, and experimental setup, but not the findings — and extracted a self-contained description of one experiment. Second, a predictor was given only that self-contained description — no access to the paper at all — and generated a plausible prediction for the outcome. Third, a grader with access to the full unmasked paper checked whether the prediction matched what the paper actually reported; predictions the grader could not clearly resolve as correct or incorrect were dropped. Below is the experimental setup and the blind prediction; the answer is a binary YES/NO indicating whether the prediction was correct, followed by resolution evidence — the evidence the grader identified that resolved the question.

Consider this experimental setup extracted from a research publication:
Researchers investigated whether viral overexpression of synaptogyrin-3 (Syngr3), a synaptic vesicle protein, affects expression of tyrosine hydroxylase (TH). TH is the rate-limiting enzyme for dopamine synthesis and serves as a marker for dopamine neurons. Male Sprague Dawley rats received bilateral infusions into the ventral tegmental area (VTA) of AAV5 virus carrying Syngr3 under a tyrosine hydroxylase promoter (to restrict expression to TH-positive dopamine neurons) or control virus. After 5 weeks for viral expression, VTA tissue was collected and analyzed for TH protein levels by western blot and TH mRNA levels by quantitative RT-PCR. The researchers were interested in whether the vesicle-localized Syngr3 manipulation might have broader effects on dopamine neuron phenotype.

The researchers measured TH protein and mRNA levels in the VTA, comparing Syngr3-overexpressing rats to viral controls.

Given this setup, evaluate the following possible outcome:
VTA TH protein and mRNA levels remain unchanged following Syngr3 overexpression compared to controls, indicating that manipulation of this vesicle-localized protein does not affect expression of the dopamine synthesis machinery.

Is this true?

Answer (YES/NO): NO